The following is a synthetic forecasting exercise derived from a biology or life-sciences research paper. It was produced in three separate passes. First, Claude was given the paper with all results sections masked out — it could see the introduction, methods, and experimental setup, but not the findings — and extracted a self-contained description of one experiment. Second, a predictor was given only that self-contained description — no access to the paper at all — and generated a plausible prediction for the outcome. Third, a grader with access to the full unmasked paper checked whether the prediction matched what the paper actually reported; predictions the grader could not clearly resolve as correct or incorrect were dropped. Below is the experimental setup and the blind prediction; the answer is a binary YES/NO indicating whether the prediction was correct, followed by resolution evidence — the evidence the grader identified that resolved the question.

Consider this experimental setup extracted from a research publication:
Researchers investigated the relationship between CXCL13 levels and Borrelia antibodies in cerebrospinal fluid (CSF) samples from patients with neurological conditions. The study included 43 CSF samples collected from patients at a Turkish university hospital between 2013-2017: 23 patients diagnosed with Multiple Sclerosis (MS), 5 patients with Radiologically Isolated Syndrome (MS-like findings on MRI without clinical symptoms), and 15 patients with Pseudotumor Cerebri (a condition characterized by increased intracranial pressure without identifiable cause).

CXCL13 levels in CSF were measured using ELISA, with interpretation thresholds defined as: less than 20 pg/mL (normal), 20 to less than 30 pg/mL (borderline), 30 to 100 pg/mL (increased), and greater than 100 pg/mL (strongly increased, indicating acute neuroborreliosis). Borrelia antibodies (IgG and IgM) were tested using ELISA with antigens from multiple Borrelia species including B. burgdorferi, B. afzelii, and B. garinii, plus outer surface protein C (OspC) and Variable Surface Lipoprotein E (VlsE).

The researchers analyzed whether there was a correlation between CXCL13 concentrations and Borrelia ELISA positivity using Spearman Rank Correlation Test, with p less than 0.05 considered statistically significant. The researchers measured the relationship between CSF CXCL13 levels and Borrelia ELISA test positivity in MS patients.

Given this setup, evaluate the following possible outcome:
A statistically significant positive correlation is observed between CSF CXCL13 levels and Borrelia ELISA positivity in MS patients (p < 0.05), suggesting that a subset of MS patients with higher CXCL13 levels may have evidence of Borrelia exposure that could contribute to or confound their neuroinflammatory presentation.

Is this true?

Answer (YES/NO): YES